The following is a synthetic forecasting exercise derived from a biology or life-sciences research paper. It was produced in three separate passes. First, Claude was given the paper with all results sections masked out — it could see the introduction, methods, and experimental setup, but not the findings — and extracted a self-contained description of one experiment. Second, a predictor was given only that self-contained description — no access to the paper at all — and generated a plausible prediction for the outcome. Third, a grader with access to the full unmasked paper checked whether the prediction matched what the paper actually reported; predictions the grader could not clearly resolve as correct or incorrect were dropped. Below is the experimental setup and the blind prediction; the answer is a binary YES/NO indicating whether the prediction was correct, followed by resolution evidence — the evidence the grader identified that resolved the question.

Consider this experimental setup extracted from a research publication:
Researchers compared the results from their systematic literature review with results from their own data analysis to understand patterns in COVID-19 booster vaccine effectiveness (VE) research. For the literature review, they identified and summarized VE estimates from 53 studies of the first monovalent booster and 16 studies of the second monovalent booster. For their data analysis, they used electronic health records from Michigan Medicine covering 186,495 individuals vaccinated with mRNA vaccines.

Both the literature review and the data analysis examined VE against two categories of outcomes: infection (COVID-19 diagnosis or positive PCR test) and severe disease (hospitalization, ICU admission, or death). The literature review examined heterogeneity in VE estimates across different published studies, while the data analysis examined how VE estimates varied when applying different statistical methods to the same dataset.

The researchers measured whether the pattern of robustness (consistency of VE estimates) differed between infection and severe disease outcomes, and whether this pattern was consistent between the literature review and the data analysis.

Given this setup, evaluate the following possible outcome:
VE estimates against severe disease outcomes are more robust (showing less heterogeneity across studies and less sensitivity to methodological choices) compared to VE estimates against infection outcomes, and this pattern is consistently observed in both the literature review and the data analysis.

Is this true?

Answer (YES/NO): YES